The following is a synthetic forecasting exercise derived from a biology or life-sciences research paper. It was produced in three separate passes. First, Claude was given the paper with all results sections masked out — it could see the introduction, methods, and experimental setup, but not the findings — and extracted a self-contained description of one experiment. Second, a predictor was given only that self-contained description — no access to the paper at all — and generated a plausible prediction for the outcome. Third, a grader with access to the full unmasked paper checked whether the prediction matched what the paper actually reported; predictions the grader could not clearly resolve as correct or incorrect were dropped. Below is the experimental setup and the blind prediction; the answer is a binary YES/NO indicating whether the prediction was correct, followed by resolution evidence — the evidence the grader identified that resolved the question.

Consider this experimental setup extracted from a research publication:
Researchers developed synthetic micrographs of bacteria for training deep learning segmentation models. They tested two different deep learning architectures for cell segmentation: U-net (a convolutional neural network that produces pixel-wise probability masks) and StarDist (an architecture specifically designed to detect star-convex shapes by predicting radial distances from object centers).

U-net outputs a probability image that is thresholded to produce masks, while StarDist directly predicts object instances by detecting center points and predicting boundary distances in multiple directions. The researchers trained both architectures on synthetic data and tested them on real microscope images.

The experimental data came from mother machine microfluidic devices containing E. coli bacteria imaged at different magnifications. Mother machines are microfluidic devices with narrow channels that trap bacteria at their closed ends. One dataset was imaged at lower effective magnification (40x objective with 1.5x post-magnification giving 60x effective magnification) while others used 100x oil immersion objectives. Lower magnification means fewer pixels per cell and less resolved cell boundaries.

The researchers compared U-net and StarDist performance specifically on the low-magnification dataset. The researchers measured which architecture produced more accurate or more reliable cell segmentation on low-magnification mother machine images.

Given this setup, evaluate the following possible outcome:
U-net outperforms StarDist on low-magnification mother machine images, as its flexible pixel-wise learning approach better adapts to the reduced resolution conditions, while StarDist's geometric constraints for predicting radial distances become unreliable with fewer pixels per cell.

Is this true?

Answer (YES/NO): NO